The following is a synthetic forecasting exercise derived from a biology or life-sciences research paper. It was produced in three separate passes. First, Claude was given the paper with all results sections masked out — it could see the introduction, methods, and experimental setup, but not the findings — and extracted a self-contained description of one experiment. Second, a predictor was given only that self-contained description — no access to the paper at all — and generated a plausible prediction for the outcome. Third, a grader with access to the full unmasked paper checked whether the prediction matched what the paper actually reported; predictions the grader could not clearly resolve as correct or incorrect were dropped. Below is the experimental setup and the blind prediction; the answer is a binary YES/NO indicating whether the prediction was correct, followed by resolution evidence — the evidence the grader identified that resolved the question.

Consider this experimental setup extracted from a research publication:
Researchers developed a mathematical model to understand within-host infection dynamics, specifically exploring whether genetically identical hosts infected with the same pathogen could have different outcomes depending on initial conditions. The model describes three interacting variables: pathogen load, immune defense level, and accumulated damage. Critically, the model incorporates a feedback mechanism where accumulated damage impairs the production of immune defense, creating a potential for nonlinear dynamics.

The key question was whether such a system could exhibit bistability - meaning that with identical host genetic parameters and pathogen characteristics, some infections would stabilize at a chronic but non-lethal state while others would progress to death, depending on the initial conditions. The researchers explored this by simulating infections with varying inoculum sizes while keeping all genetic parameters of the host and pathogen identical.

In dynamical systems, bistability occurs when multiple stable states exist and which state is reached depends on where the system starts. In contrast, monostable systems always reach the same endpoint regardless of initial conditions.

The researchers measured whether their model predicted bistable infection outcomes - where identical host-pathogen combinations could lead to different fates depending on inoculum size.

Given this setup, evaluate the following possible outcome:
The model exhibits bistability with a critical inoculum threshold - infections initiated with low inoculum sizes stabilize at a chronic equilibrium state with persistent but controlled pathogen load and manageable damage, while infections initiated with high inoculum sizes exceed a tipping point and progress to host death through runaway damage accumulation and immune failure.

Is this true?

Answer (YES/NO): NO